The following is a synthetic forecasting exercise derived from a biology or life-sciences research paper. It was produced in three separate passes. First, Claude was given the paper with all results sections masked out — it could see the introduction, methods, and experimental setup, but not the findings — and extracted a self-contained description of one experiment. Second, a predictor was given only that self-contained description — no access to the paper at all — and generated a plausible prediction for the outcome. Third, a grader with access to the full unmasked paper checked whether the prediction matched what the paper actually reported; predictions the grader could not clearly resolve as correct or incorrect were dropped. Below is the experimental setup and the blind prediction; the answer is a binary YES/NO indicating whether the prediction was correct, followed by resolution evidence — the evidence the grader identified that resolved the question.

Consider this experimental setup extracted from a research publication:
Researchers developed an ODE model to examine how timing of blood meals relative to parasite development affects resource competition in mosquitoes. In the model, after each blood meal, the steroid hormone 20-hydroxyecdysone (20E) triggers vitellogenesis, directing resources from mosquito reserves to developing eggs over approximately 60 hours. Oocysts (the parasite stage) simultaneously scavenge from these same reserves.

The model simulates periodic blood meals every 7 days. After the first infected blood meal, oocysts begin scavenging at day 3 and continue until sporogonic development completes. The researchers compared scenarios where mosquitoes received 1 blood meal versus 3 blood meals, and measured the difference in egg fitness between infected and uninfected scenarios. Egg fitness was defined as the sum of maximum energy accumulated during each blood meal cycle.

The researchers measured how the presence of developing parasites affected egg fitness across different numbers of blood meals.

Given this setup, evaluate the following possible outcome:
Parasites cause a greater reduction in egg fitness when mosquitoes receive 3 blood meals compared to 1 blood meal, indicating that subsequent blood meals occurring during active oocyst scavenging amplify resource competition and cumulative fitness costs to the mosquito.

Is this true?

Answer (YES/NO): YES